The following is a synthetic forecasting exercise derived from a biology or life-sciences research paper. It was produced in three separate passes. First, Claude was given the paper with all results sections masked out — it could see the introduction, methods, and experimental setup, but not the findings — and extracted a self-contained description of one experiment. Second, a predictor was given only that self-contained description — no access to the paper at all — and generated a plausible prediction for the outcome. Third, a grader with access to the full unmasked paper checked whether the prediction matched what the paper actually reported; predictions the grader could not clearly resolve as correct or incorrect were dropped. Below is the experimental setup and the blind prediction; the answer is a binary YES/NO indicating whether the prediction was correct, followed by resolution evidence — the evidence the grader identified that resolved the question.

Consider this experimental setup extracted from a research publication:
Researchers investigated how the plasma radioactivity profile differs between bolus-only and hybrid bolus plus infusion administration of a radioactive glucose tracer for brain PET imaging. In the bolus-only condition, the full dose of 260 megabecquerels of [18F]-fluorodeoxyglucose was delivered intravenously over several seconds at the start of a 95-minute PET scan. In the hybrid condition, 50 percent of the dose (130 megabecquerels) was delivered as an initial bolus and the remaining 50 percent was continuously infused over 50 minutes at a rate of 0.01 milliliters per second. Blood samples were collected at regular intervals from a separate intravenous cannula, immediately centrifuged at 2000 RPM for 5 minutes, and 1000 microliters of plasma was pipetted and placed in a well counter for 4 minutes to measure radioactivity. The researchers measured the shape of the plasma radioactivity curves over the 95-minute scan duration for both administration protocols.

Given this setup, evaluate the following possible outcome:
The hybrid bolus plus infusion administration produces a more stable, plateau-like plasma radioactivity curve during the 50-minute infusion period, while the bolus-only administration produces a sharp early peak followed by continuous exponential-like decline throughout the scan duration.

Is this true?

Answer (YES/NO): YES